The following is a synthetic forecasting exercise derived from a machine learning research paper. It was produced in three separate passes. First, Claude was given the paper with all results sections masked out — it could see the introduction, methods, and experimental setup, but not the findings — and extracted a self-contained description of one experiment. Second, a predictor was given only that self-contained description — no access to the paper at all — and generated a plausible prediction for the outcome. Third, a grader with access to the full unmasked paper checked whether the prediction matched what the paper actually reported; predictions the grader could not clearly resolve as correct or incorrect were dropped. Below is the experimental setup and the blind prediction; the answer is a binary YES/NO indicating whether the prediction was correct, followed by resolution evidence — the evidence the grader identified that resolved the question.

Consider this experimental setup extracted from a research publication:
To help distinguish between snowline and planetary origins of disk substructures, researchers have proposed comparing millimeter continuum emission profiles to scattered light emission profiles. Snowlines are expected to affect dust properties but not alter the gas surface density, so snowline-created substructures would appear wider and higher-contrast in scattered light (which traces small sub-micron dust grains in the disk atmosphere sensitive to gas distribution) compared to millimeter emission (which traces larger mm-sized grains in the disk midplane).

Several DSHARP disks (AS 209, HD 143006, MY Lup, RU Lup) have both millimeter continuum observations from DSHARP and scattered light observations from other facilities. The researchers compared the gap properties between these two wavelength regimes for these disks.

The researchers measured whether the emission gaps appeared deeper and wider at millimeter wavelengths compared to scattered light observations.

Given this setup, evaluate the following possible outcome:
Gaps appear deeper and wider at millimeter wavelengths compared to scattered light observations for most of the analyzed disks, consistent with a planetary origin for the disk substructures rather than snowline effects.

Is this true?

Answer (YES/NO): YES